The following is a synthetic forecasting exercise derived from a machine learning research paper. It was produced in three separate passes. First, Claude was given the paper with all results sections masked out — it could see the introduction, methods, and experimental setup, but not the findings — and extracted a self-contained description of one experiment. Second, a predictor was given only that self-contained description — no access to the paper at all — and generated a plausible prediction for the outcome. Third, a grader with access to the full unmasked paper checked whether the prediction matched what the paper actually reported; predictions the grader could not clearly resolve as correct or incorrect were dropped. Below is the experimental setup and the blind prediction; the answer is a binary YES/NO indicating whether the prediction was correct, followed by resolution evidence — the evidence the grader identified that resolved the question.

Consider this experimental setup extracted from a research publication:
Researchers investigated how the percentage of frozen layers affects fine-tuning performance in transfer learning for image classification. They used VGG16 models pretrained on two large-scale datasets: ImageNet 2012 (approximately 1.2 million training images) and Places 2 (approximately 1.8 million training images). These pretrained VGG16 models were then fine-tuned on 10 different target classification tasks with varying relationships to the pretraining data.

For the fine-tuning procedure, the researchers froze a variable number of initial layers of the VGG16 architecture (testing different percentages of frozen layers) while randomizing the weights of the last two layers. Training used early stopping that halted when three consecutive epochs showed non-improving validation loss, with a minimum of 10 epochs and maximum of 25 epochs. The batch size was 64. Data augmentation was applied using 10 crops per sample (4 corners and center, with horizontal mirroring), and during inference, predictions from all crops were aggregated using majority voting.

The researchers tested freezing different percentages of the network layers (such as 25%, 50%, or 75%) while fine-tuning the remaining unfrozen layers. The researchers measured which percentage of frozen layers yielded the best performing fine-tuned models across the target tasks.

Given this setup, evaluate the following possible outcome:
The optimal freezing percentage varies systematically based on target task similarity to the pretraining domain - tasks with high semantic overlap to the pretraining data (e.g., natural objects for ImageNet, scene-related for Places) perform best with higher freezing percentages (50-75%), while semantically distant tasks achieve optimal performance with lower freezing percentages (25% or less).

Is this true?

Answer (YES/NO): NO